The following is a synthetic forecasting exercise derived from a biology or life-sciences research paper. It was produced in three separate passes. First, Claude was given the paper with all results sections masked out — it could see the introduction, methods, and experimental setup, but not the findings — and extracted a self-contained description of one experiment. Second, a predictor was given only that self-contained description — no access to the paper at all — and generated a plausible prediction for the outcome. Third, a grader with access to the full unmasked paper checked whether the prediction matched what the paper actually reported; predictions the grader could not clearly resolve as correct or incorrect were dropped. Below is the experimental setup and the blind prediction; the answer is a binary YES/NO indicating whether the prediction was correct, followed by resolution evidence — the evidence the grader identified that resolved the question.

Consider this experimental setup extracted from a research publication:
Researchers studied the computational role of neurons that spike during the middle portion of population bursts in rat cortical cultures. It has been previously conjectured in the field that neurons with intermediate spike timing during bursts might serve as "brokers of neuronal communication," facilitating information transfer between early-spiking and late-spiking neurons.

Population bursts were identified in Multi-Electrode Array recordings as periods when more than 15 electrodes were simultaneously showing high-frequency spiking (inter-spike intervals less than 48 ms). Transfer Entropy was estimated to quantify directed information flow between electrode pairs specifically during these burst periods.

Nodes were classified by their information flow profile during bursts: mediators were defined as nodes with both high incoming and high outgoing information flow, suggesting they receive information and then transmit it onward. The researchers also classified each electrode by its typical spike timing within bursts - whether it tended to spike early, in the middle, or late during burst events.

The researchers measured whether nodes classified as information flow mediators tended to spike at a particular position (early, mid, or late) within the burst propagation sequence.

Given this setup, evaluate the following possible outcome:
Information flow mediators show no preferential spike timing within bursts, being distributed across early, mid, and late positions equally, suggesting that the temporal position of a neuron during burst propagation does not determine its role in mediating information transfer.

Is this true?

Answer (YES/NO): NO